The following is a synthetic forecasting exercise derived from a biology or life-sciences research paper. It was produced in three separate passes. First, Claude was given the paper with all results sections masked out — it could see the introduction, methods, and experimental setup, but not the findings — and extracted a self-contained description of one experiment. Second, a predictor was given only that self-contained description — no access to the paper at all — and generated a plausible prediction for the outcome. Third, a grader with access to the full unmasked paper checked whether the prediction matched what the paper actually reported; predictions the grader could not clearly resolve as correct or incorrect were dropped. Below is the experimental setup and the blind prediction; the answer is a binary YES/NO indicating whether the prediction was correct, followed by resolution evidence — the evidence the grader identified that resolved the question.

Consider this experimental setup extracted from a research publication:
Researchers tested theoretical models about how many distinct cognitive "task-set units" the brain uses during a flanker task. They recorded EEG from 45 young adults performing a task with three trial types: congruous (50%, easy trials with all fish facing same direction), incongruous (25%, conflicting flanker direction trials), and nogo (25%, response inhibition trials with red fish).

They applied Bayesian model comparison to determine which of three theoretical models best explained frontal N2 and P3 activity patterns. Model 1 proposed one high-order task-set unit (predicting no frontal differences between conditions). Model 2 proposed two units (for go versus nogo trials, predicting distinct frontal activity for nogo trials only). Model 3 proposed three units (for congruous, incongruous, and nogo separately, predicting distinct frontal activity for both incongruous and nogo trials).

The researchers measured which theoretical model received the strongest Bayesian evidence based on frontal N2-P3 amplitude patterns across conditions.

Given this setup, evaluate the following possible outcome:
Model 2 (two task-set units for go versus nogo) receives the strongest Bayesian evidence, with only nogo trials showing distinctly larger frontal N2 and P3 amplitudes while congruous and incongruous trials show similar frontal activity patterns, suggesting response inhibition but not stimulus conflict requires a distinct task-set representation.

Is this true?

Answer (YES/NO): NO